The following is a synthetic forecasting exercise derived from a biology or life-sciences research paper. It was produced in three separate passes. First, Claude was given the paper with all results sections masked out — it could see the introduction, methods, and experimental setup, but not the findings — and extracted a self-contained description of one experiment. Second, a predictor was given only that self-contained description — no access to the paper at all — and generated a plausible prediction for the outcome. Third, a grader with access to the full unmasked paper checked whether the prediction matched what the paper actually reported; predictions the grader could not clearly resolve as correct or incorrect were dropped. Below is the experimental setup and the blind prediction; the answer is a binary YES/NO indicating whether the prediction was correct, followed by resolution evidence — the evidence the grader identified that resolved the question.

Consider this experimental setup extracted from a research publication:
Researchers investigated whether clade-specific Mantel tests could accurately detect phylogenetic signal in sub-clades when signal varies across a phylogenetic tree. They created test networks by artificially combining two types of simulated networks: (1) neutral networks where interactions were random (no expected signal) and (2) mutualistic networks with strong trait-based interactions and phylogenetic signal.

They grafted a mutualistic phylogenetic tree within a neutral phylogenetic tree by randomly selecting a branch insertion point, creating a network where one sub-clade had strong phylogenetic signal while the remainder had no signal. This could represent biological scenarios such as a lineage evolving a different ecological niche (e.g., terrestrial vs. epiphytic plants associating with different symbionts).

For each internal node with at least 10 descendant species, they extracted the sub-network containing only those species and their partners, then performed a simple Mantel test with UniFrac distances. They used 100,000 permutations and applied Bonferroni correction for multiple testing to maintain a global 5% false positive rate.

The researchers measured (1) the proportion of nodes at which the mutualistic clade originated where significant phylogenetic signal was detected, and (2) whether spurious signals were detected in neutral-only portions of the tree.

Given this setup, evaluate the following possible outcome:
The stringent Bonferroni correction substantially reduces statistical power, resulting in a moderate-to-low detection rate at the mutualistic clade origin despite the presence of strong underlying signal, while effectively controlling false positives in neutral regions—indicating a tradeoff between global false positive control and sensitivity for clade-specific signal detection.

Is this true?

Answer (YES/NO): NO